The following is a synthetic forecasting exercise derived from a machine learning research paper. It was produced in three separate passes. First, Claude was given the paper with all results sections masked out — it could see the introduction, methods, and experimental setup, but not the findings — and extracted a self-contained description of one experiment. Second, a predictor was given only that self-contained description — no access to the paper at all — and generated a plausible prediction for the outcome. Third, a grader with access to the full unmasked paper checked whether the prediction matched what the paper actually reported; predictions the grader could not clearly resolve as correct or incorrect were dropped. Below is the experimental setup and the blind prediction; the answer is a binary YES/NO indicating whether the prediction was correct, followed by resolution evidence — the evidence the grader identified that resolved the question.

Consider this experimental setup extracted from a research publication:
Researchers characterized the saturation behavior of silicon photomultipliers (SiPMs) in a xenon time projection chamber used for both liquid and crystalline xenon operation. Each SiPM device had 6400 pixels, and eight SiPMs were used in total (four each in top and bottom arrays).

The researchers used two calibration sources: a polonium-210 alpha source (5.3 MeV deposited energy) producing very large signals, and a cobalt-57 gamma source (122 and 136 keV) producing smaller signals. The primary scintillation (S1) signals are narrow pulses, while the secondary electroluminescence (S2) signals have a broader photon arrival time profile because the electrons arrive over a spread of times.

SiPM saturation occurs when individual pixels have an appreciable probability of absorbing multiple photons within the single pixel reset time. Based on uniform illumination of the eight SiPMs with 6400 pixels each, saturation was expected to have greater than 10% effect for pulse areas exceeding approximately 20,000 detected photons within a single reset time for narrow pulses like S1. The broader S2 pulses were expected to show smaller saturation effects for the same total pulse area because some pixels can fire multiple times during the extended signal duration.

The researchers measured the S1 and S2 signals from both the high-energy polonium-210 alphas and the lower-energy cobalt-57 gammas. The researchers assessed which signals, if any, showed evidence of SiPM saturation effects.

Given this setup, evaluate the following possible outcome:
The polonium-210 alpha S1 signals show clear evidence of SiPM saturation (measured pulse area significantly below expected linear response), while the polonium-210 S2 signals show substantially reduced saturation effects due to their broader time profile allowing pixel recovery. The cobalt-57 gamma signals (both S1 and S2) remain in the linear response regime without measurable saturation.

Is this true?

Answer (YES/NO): NO